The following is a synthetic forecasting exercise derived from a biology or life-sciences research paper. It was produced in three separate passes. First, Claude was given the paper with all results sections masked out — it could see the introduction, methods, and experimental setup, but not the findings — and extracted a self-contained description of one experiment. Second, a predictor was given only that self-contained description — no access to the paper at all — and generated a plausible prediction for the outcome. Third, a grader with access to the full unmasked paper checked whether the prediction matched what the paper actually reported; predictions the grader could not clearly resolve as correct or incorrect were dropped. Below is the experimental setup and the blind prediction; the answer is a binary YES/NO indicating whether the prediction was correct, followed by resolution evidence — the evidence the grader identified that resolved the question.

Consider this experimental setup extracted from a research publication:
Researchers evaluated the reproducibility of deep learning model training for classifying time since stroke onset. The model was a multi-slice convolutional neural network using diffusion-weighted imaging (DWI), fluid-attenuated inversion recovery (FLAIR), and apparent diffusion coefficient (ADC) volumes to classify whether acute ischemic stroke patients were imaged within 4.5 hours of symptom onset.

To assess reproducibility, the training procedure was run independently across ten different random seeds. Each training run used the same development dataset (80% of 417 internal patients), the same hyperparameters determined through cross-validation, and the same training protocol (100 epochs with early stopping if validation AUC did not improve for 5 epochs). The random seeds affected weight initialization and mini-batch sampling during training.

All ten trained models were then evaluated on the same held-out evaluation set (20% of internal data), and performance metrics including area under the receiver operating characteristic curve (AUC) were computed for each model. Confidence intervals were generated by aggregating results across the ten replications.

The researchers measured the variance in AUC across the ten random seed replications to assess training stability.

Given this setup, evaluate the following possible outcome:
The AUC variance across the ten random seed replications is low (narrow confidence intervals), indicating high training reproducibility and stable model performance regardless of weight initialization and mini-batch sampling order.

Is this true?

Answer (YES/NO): YES